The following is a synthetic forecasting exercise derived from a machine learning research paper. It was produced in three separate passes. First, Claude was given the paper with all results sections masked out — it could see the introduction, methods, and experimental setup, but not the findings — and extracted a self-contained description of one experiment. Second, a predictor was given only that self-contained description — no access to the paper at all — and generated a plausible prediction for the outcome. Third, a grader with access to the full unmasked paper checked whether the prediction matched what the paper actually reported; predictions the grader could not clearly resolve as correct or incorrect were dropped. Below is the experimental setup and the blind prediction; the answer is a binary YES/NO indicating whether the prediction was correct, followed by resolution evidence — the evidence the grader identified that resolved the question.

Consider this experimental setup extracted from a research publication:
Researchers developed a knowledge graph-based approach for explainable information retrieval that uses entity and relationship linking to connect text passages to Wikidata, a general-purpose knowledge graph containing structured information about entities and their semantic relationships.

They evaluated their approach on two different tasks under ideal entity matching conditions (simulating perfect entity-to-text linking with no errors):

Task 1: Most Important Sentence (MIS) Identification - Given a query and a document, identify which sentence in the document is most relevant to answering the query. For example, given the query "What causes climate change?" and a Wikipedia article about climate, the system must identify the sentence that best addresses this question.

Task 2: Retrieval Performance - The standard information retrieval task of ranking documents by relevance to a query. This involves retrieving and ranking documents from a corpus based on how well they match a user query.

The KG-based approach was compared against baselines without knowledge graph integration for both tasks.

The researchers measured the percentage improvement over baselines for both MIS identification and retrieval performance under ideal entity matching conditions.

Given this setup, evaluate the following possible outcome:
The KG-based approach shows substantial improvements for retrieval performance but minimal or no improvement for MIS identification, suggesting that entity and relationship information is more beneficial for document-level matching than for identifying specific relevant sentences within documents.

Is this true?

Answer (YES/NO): NO